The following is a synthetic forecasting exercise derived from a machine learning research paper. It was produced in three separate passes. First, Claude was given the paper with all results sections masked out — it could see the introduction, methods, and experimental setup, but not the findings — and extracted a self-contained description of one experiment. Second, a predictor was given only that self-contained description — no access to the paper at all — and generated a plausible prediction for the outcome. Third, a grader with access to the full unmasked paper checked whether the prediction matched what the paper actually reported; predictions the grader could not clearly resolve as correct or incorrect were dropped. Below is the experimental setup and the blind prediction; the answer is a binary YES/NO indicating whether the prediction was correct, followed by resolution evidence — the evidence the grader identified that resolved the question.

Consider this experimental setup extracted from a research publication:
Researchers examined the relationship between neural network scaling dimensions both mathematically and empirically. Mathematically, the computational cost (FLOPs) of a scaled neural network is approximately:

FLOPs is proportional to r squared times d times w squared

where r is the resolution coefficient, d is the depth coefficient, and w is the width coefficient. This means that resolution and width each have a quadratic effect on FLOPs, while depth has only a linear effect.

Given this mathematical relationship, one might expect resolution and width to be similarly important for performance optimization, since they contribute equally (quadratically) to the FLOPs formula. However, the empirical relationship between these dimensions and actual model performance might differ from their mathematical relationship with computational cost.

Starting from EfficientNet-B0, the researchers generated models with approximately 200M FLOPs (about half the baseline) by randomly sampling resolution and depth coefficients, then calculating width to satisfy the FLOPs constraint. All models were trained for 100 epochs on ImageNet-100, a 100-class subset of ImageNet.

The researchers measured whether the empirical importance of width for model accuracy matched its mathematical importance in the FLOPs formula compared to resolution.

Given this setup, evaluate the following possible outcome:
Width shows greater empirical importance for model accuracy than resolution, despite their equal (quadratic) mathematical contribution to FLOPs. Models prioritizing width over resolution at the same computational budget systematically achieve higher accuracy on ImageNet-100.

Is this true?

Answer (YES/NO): NO